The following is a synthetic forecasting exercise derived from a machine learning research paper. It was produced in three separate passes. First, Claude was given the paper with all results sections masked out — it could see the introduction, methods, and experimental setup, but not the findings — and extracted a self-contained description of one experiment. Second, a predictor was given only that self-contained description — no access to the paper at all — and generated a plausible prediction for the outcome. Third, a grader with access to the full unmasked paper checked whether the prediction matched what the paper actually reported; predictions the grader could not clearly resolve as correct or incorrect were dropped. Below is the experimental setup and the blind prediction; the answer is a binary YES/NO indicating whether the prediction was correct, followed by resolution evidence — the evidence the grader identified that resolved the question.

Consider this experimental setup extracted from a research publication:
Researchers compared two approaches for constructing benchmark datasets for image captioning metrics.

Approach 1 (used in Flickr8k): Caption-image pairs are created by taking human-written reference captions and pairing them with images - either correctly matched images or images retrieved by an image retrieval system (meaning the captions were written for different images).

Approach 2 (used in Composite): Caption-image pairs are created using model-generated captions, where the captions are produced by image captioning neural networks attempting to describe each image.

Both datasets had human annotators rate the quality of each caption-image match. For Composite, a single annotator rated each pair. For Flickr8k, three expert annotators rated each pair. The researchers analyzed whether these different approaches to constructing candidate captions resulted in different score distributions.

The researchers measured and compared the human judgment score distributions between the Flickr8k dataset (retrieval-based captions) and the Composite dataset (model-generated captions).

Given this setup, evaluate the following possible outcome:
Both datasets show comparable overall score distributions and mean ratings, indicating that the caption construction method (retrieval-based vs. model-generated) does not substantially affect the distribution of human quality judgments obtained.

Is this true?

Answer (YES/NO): NO